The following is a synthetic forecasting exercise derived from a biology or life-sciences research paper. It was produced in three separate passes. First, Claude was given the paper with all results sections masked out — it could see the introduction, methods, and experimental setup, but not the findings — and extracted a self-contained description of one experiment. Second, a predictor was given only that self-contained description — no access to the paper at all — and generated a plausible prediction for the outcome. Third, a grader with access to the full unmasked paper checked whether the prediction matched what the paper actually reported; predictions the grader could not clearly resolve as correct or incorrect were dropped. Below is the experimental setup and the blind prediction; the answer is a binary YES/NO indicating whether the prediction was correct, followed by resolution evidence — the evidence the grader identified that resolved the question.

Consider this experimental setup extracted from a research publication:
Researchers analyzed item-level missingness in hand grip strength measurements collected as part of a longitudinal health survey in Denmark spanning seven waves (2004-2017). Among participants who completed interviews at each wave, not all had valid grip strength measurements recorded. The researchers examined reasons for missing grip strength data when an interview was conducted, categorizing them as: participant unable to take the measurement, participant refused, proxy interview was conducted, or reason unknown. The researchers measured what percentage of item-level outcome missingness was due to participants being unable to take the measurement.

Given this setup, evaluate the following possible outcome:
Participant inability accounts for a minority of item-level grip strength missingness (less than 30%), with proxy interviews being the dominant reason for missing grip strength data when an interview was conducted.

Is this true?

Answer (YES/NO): NO